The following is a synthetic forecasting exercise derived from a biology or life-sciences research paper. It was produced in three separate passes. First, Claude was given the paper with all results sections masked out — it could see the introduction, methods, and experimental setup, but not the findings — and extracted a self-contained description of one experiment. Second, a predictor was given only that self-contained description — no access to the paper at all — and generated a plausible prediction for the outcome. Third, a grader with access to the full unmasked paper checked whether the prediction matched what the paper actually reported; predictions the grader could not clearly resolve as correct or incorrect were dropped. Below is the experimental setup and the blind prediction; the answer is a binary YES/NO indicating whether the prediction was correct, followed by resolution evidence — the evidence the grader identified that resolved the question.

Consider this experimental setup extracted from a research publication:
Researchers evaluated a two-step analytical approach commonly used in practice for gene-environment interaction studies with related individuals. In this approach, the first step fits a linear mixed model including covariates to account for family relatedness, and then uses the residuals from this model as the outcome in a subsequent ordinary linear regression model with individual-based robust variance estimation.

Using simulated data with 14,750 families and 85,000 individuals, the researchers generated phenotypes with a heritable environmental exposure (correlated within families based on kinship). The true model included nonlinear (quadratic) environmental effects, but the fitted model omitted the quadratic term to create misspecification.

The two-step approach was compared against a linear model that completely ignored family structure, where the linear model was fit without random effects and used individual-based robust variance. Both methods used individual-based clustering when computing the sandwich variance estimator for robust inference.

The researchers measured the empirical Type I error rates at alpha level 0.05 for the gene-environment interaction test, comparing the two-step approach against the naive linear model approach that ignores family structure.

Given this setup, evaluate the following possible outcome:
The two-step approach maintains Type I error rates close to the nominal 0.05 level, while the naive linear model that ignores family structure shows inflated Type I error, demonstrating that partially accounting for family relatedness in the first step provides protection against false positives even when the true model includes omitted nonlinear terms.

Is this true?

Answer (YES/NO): NO